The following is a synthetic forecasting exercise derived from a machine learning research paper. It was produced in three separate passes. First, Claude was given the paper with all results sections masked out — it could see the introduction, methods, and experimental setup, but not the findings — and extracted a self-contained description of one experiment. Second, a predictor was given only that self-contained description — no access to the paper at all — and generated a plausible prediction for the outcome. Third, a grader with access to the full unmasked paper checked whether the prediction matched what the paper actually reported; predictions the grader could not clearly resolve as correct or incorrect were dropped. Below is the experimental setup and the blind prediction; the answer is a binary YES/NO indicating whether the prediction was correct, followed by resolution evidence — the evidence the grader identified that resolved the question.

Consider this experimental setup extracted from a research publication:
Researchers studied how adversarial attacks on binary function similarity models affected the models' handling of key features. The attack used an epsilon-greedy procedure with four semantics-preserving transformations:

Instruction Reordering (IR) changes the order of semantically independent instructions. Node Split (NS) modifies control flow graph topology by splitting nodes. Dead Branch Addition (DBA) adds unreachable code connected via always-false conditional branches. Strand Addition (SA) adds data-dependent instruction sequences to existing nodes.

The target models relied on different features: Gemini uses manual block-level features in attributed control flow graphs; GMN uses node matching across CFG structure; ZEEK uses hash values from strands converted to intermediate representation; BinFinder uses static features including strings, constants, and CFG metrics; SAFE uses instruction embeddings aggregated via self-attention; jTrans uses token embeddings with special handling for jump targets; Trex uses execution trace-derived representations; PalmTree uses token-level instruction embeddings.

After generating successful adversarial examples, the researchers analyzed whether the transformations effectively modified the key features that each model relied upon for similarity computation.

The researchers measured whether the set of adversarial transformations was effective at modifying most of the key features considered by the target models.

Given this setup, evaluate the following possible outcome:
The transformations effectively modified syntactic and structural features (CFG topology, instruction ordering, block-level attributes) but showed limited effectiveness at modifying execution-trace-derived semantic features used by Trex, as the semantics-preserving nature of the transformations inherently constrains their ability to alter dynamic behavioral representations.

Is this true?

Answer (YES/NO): NO